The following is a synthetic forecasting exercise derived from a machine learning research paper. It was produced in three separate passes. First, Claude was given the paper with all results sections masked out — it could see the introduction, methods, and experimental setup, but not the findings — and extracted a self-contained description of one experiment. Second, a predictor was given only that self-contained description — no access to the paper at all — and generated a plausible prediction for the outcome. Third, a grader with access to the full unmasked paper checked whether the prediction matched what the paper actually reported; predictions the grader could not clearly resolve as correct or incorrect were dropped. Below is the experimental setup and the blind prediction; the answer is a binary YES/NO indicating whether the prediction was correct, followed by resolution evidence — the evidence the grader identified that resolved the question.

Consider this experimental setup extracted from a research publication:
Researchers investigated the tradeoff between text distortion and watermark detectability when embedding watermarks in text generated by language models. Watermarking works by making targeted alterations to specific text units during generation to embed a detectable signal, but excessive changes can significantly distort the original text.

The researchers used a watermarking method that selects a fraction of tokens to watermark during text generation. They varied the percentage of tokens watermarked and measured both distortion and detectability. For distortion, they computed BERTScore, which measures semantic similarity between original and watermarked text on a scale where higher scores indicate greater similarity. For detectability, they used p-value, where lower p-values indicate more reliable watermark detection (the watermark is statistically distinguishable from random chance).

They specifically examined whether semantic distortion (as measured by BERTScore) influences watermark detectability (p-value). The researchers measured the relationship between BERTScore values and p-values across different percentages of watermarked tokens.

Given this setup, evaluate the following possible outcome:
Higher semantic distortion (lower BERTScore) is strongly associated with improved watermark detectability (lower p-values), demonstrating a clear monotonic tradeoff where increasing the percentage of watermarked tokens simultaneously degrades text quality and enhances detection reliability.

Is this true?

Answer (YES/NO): NO